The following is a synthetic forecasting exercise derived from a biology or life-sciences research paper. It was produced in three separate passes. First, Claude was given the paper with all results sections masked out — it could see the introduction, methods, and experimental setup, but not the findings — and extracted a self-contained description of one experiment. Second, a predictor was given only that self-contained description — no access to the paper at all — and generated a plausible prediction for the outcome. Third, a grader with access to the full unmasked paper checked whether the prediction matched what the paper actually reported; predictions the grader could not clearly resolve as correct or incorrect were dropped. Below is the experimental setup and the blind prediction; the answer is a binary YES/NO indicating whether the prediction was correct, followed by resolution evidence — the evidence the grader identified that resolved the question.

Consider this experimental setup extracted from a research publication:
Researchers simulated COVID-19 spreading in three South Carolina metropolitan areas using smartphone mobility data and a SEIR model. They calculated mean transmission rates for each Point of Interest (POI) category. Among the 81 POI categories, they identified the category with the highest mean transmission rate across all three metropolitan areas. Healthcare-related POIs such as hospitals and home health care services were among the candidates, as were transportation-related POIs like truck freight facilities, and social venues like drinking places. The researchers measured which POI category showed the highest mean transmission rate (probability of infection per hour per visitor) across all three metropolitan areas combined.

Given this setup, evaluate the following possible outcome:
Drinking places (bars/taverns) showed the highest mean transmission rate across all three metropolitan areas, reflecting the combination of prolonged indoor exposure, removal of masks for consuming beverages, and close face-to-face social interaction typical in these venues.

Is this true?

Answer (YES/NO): NO